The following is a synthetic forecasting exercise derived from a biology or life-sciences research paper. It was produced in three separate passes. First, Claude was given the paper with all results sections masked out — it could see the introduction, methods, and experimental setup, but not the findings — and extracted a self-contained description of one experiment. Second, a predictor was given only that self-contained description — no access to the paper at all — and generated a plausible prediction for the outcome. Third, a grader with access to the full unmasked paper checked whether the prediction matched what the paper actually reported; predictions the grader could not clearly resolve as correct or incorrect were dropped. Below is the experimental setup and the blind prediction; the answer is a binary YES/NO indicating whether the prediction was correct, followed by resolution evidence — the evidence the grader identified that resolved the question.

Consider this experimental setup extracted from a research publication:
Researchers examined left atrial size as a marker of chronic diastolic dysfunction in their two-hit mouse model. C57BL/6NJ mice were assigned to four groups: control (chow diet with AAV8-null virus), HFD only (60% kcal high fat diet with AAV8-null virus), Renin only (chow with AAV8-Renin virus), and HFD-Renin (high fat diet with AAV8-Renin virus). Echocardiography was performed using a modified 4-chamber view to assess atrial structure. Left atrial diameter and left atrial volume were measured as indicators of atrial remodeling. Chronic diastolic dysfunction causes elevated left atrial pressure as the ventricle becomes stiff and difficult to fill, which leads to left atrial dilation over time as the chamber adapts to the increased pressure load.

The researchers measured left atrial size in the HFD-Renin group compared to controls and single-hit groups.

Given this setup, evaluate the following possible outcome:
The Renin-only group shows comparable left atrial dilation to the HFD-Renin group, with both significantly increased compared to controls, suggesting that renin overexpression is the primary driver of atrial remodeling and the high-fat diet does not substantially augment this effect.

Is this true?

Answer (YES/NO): NO